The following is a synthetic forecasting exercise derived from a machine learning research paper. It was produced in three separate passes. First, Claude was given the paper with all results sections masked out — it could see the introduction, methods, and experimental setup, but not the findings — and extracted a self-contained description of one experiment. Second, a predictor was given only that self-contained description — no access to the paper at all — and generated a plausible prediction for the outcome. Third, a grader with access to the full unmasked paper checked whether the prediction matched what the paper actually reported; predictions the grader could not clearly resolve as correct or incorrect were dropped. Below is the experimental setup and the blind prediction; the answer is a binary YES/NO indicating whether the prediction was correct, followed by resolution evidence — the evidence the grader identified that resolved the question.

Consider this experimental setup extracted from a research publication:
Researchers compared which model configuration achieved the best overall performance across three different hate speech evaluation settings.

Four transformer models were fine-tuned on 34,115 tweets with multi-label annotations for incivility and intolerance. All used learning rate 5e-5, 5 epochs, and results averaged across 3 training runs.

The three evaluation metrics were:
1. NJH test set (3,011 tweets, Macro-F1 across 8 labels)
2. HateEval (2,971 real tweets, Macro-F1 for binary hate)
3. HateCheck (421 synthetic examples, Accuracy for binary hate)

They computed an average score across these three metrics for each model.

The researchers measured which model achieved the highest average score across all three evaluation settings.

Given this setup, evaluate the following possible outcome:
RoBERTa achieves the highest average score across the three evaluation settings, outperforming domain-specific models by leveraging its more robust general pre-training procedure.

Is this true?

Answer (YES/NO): NO